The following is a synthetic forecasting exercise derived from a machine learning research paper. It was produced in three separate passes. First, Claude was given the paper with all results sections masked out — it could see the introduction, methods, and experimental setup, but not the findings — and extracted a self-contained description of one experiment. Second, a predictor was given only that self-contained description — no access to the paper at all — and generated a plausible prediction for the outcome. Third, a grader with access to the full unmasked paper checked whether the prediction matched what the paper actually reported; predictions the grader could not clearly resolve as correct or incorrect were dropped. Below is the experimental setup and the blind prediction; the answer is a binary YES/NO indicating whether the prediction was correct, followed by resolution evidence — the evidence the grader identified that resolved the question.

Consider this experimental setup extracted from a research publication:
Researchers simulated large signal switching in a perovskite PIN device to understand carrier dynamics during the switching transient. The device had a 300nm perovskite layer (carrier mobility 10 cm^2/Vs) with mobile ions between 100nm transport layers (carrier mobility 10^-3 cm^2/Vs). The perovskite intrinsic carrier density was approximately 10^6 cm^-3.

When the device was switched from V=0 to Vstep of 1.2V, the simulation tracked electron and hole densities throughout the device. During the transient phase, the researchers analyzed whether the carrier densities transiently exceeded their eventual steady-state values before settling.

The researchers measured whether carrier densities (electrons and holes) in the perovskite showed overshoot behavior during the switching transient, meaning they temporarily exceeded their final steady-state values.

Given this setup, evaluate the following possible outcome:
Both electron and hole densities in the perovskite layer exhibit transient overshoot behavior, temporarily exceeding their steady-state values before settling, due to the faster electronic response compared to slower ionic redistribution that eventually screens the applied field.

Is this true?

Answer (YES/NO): YES